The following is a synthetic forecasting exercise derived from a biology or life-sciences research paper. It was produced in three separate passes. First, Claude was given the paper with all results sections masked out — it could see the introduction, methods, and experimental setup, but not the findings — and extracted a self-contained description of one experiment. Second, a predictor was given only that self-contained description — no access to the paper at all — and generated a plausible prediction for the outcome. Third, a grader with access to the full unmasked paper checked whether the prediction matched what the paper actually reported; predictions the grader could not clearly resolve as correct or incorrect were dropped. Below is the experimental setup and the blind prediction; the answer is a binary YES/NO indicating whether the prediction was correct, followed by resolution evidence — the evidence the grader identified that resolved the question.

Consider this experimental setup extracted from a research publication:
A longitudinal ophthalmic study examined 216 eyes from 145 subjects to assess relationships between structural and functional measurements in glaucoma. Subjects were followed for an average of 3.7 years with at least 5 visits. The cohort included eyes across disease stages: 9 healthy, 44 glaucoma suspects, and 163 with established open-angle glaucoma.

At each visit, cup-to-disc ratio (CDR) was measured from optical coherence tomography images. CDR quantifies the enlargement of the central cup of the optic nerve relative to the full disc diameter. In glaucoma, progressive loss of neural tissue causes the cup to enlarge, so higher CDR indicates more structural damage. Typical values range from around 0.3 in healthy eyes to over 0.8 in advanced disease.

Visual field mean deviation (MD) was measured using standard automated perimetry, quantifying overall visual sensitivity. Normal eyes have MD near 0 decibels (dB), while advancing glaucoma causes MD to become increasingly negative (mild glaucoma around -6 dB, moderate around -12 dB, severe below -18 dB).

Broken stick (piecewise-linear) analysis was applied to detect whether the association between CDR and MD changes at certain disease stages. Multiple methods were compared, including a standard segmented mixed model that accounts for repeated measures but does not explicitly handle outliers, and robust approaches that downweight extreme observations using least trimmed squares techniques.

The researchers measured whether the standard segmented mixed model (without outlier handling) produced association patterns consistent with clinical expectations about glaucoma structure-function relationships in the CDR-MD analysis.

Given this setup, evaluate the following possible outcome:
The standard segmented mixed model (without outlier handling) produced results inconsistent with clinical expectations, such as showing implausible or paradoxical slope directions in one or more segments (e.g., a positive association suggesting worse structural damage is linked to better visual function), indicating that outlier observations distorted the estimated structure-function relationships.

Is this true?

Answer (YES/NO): YES